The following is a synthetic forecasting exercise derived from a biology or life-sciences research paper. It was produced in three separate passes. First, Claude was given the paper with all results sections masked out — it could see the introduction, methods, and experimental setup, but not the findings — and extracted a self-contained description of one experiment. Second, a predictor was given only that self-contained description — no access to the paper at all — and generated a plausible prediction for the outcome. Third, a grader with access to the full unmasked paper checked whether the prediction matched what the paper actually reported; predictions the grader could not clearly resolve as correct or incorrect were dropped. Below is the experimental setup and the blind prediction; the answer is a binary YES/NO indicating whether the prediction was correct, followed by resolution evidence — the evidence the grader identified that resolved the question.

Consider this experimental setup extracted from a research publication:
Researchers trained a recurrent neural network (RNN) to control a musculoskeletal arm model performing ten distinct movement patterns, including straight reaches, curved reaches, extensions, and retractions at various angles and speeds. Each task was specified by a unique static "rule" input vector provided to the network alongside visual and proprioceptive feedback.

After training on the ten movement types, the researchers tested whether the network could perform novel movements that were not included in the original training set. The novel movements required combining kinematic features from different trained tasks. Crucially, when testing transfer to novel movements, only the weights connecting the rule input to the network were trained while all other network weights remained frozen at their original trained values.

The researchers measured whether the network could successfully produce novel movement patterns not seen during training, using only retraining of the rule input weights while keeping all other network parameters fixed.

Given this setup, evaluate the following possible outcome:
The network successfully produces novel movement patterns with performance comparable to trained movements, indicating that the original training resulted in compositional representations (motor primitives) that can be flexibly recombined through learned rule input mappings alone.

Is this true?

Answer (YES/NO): YES